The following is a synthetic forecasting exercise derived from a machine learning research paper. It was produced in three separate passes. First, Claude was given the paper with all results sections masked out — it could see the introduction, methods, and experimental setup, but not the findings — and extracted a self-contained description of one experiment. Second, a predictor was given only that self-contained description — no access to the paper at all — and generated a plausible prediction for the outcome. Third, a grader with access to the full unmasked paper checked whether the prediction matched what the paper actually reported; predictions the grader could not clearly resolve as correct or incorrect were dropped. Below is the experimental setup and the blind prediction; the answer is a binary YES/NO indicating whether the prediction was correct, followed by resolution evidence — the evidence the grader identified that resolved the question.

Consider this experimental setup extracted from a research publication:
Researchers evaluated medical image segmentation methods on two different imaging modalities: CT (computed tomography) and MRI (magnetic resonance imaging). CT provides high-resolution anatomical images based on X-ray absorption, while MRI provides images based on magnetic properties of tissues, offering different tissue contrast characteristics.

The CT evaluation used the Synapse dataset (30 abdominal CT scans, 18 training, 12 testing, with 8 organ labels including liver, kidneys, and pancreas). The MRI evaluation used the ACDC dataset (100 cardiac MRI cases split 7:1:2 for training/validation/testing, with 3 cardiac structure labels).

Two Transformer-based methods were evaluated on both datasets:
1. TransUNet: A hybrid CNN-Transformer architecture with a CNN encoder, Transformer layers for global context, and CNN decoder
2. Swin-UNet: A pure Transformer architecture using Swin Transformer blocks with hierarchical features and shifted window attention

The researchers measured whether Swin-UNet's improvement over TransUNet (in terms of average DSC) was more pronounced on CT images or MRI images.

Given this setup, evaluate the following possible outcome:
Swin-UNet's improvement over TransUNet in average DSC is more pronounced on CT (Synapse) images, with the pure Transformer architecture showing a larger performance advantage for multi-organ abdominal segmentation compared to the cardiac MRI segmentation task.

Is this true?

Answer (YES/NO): YES